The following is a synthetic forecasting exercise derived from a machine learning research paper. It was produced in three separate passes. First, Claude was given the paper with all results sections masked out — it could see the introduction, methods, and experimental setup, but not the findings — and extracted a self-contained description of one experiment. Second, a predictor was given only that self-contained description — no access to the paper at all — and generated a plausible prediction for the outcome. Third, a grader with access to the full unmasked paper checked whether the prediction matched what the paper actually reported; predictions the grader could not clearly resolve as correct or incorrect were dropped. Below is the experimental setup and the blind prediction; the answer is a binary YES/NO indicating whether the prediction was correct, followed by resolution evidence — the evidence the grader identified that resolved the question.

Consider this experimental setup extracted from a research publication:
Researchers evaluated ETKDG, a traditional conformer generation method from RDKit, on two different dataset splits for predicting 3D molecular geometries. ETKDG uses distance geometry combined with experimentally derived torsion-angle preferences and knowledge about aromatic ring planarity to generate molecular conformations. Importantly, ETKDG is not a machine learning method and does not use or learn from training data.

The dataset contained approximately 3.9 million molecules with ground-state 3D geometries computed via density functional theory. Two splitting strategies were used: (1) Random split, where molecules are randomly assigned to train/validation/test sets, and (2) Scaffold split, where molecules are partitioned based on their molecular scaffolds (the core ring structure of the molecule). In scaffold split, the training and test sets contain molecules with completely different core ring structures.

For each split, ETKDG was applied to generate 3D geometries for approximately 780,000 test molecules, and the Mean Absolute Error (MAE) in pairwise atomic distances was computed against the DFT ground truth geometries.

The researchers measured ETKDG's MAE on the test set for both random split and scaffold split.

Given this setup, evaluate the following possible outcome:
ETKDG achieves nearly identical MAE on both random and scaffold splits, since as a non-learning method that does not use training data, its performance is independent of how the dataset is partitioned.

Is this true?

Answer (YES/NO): NO